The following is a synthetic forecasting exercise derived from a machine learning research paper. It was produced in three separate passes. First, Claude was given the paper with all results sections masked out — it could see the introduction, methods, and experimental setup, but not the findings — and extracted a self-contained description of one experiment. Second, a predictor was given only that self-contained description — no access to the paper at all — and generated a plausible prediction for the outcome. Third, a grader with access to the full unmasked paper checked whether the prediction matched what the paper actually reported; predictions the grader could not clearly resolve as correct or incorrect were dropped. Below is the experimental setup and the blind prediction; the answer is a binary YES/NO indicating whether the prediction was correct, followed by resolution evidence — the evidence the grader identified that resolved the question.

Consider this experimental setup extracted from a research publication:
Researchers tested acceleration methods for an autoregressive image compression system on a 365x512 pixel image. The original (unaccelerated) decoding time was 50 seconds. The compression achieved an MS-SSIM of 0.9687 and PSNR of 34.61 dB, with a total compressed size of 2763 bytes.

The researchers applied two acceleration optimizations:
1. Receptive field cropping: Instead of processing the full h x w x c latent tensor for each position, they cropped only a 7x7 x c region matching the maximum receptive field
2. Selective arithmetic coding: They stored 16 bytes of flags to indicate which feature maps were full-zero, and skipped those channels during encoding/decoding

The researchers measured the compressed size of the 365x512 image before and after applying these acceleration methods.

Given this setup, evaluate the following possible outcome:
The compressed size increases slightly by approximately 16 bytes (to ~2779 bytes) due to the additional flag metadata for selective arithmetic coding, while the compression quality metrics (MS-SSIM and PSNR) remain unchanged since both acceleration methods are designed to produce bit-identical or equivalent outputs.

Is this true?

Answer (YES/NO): YES